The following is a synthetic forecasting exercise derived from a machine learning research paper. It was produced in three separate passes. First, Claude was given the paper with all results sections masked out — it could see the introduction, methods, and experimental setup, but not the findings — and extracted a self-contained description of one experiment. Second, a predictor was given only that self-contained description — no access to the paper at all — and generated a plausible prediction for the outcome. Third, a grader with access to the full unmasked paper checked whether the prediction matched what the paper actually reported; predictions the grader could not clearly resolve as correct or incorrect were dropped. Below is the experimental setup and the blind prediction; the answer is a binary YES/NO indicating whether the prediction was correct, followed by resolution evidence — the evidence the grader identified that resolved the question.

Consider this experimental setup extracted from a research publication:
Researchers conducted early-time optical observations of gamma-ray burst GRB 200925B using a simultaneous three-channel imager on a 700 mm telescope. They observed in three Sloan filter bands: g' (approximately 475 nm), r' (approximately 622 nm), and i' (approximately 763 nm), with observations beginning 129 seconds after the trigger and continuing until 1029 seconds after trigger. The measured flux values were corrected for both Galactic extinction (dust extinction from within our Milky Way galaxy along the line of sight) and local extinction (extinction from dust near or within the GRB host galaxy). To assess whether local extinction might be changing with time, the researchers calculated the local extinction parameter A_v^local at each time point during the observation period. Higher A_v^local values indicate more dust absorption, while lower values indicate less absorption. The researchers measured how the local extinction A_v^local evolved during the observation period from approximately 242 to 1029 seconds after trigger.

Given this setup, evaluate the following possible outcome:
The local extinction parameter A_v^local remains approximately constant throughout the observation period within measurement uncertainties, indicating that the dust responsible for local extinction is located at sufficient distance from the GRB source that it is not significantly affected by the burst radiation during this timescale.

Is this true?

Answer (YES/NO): NO